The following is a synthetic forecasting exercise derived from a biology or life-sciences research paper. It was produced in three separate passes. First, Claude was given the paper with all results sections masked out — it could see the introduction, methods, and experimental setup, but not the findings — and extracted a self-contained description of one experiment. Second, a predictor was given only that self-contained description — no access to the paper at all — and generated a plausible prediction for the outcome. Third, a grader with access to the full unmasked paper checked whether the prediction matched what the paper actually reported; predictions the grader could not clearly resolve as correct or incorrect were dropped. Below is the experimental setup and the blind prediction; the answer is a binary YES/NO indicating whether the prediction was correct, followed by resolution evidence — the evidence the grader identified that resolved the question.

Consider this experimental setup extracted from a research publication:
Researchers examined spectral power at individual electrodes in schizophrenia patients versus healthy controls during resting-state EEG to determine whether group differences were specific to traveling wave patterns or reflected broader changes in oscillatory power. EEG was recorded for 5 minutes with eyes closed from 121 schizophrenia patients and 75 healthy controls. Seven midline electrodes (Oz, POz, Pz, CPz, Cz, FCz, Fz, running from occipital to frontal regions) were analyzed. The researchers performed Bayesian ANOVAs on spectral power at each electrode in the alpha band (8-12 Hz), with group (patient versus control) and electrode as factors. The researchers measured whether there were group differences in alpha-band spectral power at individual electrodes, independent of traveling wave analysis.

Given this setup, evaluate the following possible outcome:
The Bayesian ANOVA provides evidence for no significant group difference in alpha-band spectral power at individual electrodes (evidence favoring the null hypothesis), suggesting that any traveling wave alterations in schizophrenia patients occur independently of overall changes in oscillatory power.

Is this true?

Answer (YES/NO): NO